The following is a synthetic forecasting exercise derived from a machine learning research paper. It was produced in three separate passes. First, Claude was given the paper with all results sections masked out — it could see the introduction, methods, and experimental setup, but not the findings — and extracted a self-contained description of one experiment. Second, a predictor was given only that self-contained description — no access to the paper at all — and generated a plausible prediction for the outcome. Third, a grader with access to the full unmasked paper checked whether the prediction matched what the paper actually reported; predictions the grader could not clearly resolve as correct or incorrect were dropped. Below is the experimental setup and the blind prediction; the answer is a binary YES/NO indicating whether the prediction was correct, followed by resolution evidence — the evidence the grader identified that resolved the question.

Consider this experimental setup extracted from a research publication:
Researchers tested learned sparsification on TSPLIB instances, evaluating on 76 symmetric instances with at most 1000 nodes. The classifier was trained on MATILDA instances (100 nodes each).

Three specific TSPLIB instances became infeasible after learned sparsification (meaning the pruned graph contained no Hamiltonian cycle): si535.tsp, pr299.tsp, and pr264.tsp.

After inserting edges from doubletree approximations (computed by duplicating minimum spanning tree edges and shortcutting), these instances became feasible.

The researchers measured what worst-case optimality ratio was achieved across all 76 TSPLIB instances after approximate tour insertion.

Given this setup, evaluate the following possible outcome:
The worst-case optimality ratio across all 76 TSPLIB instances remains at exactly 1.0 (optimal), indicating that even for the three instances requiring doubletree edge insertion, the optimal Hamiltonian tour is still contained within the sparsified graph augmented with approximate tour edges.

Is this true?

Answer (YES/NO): NO